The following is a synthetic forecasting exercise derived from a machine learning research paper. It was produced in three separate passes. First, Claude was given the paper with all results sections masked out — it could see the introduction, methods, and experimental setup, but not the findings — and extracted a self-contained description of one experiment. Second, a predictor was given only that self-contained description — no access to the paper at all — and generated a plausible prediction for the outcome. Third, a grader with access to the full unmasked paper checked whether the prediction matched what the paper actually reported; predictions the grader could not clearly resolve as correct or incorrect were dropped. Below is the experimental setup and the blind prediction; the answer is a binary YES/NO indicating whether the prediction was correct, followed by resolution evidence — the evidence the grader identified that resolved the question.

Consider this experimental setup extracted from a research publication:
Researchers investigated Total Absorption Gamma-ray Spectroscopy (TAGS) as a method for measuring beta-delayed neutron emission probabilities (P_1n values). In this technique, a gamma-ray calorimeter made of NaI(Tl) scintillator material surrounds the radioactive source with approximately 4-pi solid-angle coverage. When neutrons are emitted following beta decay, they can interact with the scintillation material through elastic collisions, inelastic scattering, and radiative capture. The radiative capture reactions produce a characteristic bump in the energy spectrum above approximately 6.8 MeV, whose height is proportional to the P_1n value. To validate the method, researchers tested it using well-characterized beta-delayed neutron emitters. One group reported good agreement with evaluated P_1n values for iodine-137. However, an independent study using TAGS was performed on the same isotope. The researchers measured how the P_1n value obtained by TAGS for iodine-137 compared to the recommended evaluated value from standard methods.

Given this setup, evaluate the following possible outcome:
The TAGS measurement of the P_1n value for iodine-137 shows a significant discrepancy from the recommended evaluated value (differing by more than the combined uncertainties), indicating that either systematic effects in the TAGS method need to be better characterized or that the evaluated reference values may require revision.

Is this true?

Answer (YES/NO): YES